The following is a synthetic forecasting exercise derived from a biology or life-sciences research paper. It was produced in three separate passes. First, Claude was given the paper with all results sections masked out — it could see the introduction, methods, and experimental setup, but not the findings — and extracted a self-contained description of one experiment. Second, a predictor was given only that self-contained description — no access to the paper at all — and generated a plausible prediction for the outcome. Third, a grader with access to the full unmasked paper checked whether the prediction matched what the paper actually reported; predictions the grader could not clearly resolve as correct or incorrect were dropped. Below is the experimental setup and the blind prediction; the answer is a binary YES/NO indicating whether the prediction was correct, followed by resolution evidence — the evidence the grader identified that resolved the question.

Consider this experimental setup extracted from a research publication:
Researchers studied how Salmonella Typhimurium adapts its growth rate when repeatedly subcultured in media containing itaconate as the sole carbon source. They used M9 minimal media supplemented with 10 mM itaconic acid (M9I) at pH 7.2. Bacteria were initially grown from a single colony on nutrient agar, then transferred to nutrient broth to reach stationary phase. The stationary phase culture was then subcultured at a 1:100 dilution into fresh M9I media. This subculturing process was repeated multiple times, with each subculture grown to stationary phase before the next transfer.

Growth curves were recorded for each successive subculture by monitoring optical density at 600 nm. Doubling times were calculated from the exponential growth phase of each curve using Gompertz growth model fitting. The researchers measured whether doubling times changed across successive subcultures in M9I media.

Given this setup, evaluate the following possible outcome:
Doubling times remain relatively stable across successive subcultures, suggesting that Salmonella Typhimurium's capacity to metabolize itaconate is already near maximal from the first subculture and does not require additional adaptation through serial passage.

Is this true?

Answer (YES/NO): NO